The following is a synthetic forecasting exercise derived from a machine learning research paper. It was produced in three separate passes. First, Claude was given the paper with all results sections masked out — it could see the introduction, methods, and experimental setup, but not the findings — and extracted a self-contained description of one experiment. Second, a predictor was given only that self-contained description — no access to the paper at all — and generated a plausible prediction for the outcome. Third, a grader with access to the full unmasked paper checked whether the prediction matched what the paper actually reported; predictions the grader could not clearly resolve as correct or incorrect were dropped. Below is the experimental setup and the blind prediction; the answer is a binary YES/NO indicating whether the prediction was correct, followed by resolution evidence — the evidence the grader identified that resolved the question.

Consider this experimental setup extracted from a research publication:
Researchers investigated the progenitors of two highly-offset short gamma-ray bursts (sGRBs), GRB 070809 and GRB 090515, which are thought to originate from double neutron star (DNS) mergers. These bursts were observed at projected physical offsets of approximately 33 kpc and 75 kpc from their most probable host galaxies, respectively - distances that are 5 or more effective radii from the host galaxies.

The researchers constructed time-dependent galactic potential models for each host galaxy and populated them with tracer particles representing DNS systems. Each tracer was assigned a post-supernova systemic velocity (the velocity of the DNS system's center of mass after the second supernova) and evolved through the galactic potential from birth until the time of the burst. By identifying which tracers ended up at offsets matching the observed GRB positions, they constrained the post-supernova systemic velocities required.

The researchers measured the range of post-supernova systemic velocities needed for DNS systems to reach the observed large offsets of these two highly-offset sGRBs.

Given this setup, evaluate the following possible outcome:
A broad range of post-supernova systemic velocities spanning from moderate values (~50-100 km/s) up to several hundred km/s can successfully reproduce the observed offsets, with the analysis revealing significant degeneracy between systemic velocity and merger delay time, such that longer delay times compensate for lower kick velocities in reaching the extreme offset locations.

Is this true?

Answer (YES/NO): NO